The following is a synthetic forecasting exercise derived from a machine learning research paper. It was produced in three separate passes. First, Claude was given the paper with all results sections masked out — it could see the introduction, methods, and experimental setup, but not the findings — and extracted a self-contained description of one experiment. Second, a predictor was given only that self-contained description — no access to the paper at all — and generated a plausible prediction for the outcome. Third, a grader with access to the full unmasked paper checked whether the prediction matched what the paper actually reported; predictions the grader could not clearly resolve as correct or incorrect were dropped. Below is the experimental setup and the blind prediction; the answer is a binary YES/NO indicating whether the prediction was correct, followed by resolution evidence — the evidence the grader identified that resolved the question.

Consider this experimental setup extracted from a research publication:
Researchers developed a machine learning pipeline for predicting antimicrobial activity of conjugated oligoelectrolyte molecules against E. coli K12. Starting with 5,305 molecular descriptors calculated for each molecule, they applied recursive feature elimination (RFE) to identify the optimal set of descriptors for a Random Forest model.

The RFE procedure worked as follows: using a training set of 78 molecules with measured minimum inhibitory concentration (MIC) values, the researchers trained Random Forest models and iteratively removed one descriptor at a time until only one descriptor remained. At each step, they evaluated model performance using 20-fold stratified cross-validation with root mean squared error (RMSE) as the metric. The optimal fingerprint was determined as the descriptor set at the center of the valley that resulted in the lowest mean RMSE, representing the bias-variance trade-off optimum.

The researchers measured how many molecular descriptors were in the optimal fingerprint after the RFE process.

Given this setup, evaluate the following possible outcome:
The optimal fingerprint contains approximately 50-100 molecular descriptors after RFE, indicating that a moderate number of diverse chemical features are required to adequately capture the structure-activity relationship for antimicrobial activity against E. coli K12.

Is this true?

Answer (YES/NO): NO